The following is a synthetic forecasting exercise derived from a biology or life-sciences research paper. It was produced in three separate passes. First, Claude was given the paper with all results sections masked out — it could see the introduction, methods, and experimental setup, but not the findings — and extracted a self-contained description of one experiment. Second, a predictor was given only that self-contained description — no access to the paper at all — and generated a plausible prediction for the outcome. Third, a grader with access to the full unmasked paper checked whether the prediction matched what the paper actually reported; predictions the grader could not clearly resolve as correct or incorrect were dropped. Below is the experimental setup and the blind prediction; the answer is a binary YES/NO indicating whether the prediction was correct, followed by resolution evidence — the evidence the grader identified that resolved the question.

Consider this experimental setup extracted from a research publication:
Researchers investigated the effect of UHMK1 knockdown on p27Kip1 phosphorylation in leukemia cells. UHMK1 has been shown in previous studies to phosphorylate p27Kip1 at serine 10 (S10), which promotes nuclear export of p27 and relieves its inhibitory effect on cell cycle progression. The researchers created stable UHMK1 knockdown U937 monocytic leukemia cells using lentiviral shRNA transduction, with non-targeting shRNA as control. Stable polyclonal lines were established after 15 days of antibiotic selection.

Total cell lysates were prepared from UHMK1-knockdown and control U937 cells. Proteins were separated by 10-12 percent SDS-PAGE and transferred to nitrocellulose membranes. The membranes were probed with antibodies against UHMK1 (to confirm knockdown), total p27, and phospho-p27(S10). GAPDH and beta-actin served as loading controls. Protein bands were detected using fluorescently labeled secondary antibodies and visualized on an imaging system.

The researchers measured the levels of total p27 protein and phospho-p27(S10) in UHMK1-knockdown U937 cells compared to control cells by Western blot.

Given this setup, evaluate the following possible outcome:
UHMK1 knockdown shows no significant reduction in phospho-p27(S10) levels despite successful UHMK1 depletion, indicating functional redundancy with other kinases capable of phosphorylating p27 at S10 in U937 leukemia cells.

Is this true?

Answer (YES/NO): YES